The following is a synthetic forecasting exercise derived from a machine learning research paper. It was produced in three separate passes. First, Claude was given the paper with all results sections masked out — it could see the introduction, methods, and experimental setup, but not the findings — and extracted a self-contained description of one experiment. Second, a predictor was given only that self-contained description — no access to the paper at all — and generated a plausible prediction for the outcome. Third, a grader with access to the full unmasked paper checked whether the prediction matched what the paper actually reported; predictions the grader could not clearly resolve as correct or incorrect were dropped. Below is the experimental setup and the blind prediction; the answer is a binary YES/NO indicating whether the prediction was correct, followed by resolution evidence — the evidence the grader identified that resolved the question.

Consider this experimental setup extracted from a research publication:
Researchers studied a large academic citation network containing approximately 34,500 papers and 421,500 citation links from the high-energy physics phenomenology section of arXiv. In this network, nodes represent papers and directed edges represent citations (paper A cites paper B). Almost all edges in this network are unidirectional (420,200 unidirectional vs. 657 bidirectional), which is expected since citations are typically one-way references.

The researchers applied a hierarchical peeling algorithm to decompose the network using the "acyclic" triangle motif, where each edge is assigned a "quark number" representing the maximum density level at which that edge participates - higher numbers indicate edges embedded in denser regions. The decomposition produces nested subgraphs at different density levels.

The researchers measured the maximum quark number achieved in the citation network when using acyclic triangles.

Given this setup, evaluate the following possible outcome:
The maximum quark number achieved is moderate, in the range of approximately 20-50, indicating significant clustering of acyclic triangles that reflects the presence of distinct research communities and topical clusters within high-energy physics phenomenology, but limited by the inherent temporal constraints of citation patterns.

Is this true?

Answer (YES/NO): YES